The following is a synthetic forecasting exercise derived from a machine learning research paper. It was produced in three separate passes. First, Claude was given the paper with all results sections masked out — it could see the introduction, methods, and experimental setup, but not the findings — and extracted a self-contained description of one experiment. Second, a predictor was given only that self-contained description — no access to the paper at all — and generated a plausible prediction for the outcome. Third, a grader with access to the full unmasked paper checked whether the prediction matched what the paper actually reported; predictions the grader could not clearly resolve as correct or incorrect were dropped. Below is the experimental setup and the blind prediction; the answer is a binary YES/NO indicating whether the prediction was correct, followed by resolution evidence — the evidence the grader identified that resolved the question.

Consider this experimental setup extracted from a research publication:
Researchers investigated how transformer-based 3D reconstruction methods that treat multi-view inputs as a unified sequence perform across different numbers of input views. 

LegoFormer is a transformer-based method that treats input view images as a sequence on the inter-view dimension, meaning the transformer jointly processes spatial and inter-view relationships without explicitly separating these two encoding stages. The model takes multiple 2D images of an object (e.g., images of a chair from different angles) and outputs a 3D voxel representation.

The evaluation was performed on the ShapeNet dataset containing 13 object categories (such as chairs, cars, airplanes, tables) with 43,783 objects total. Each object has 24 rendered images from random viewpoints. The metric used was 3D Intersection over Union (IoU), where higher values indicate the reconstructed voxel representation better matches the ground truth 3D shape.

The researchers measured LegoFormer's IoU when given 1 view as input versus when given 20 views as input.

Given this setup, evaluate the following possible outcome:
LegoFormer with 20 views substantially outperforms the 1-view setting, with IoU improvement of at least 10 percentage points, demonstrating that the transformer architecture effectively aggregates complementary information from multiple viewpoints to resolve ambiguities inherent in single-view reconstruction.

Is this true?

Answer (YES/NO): YES